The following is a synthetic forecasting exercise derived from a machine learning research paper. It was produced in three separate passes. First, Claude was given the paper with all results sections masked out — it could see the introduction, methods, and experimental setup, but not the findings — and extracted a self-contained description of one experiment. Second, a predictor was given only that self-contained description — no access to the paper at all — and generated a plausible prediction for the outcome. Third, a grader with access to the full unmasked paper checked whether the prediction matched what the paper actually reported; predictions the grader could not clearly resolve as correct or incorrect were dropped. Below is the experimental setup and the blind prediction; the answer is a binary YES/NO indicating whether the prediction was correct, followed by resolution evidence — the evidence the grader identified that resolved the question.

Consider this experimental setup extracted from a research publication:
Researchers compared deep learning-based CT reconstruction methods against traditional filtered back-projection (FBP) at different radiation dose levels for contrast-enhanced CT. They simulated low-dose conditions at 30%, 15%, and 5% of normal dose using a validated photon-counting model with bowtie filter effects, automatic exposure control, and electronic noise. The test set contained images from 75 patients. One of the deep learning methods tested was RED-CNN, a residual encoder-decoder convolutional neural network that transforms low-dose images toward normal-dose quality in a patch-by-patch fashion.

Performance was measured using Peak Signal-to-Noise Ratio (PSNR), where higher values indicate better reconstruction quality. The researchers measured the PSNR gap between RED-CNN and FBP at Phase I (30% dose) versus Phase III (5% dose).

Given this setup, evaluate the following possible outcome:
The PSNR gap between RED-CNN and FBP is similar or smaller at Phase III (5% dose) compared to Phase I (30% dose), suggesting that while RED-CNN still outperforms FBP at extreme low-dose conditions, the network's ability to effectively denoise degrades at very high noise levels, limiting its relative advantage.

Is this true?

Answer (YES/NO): NO